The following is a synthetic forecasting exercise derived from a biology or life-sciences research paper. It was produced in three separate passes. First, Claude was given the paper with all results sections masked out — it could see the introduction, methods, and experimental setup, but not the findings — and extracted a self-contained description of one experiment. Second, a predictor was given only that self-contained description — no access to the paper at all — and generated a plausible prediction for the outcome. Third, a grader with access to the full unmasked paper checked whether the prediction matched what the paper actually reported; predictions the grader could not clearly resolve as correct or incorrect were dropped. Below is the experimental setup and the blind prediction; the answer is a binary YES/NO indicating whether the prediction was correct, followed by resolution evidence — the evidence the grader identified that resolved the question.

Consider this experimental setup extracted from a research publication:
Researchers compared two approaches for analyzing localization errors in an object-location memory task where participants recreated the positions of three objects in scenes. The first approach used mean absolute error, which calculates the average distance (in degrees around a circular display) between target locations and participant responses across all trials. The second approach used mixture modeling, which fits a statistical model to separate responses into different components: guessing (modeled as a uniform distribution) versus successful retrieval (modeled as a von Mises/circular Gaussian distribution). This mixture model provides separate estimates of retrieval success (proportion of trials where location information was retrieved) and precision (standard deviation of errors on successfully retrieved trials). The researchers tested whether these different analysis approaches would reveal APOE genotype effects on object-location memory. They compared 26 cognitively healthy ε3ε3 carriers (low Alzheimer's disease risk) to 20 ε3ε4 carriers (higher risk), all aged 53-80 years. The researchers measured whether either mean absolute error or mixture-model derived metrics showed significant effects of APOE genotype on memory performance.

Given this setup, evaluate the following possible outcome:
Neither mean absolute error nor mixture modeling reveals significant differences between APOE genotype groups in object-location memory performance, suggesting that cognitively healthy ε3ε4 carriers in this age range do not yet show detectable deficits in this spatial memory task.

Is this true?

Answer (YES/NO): YES